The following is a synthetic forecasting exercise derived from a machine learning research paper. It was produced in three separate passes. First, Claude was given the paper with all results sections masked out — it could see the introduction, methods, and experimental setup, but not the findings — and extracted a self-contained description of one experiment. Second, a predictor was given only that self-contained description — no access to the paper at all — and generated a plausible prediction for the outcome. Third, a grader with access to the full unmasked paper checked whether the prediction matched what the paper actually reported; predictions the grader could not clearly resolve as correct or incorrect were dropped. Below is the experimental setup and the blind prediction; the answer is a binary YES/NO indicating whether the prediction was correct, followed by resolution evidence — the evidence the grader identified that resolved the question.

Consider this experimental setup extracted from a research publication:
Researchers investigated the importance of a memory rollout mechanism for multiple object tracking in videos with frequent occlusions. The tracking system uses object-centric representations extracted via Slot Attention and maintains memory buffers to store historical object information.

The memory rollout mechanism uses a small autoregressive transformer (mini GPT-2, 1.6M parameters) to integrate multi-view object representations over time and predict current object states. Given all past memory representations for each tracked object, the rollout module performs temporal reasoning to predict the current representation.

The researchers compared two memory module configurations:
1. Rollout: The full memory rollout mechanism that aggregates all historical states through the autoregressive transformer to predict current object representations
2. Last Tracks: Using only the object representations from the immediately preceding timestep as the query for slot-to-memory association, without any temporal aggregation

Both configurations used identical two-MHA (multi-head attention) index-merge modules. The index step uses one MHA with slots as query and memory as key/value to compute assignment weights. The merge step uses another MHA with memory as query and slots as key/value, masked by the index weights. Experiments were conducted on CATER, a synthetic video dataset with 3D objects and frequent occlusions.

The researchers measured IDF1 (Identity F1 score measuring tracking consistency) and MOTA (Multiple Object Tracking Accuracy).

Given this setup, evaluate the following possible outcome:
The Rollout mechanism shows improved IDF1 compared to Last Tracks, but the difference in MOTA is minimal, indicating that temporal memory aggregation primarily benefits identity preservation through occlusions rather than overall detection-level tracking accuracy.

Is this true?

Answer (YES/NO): NO